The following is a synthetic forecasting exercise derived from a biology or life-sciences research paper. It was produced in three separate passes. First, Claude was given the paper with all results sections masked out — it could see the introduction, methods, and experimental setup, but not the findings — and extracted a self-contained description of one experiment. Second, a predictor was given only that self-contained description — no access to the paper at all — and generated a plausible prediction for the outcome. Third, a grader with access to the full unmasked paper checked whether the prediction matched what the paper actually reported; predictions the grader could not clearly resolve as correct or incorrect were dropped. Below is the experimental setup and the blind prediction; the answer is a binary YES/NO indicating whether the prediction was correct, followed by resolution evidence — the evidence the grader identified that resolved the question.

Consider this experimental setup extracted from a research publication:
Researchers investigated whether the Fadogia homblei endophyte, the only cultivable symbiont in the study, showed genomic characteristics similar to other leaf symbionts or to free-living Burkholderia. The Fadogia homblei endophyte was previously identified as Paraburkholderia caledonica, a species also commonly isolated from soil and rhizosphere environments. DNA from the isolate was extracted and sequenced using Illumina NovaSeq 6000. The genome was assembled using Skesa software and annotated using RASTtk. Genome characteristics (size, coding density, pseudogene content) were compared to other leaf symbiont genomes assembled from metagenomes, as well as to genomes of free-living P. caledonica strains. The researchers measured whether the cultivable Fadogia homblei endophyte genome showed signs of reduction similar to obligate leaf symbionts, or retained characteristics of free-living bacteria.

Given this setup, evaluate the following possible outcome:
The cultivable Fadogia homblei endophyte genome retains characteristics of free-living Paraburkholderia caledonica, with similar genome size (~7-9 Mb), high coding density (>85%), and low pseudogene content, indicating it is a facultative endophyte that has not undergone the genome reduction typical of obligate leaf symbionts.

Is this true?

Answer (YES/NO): NO